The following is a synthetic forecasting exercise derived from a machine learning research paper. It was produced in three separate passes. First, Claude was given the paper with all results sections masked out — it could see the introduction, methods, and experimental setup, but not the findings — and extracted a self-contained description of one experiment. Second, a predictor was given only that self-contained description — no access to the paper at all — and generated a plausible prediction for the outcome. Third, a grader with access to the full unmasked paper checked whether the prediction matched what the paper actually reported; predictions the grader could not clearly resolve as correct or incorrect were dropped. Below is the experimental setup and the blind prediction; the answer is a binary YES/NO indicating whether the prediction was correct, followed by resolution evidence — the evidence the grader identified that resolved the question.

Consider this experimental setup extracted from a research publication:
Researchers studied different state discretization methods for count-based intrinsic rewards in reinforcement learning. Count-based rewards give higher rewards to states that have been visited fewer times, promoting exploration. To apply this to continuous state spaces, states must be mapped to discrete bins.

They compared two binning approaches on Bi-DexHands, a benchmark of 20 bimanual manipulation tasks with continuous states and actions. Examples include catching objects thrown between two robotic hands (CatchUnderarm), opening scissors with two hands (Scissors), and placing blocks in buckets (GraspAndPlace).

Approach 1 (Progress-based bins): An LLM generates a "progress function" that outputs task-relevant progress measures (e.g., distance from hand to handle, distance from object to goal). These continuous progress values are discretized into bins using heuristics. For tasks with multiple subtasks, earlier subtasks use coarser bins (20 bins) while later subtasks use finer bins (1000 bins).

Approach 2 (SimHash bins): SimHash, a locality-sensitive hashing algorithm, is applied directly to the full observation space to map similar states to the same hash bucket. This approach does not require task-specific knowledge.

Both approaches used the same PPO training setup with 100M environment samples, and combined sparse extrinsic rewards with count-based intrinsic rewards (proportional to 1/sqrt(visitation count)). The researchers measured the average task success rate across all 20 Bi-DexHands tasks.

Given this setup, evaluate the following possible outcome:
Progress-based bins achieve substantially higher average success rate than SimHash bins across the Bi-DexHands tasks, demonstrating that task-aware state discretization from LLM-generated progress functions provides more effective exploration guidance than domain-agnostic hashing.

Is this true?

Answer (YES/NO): YES